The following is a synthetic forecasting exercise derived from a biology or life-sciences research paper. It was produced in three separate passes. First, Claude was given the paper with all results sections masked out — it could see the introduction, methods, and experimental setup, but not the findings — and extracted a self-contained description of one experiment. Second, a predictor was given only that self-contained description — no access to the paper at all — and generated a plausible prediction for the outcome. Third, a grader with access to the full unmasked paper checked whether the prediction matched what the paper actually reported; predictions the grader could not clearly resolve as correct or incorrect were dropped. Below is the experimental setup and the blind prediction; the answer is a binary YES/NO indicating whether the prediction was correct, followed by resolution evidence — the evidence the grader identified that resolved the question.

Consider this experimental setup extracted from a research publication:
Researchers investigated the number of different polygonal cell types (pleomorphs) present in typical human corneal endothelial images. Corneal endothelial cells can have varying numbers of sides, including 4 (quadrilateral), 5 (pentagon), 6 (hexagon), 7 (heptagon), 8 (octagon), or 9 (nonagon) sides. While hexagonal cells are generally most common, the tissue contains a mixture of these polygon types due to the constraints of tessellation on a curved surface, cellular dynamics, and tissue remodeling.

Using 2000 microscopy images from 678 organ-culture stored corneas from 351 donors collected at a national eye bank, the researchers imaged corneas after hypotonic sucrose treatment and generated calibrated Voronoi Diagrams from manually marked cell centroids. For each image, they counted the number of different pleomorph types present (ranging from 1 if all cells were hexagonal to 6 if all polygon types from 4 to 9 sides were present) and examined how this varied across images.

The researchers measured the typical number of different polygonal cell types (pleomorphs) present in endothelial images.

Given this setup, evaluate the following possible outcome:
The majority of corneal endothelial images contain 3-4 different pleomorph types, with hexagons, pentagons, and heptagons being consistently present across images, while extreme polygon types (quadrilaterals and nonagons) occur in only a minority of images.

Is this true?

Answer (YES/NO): NO